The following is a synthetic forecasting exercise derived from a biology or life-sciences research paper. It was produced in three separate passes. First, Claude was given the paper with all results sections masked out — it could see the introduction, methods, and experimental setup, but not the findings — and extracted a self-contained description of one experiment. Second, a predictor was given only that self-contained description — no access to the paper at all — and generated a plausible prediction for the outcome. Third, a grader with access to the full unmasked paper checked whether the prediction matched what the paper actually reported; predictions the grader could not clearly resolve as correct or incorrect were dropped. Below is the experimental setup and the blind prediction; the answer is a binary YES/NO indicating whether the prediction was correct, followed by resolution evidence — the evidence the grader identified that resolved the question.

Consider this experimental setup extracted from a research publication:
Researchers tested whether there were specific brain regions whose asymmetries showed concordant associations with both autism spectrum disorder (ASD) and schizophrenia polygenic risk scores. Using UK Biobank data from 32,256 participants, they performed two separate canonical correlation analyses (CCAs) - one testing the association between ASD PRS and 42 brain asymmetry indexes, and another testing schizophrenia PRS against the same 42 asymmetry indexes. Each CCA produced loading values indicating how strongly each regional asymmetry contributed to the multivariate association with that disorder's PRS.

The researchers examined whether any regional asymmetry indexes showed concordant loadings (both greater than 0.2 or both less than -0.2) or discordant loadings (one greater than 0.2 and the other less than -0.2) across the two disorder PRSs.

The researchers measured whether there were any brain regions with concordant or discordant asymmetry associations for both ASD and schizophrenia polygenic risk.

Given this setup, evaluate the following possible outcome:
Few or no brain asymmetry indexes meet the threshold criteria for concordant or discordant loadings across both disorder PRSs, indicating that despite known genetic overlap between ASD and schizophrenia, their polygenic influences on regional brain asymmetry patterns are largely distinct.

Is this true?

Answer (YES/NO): YES